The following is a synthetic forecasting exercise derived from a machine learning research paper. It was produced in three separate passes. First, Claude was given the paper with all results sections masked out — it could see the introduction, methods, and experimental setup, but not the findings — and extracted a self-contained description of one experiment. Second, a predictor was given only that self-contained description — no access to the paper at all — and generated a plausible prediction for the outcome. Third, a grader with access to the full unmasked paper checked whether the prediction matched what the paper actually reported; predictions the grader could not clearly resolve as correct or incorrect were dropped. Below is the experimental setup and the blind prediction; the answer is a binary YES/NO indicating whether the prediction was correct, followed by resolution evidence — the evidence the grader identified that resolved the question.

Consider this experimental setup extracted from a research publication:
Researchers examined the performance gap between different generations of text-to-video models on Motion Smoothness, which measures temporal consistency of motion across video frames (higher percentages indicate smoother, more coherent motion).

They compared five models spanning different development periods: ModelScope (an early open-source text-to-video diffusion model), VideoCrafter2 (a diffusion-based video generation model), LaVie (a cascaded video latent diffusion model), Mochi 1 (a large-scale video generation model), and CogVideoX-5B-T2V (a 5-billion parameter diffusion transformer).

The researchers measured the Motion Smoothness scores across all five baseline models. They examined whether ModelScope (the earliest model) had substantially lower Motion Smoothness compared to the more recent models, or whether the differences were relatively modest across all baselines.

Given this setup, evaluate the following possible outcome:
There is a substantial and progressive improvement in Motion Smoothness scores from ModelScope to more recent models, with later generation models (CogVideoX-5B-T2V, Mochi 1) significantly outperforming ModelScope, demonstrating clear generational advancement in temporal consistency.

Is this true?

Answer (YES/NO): NO